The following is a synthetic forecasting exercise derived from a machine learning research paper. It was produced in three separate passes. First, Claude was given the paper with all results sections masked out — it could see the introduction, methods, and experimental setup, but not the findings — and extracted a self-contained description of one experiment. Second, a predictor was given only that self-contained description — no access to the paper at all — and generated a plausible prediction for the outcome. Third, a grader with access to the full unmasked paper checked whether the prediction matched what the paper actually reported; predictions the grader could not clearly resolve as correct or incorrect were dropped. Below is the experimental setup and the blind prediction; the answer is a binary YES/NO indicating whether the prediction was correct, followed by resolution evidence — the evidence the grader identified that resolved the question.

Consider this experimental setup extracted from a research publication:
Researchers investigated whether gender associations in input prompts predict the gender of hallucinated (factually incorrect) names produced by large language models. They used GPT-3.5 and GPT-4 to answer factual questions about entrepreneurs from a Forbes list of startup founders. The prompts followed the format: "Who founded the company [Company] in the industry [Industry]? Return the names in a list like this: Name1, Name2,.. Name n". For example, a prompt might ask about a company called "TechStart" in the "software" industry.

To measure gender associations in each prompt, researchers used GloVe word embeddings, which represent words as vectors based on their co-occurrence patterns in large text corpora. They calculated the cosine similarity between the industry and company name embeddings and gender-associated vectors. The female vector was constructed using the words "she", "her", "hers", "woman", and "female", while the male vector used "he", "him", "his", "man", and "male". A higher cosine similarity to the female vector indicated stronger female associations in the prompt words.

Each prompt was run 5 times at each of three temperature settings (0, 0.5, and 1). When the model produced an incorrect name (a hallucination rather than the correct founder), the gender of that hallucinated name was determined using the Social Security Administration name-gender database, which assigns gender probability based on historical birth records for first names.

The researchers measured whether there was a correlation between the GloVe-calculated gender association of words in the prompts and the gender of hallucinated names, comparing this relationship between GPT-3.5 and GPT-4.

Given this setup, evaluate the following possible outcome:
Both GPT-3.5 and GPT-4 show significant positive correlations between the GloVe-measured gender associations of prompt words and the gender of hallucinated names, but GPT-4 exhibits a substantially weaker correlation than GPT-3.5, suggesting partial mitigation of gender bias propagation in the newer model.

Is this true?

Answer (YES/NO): NO